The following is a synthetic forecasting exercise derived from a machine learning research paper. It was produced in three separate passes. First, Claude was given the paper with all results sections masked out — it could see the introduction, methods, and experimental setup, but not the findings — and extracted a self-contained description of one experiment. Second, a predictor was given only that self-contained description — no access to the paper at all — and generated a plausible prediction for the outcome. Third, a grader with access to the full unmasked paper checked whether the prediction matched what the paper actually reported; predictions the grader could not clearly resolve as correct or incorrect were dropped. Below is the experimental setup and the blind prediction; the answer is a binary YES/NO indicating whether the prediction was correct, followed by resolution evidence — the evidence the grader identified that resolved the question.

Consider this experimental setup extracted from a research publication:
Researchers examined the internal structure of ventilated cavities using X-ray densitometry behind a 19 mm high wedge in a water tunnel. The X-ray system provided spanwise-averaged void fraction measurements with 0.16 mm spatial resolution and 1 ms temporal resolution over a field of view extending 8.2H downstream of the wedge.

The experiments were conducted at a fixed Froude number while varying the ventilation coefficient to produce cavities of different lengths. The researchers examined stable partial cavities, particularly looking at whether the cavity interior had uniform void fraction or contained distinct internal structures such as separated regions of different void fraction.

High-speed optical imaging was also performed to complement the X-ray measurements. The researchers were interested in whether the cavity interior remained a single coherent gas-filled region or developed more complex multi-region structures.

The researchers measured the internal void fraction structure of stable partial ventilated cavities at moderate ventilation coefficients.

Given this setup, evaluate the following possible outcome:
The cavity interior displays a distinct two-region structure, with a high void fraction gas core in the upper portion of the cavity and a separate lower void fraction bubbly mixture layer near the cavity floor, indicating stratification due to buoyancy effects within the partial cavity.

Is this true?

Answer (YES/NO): YES